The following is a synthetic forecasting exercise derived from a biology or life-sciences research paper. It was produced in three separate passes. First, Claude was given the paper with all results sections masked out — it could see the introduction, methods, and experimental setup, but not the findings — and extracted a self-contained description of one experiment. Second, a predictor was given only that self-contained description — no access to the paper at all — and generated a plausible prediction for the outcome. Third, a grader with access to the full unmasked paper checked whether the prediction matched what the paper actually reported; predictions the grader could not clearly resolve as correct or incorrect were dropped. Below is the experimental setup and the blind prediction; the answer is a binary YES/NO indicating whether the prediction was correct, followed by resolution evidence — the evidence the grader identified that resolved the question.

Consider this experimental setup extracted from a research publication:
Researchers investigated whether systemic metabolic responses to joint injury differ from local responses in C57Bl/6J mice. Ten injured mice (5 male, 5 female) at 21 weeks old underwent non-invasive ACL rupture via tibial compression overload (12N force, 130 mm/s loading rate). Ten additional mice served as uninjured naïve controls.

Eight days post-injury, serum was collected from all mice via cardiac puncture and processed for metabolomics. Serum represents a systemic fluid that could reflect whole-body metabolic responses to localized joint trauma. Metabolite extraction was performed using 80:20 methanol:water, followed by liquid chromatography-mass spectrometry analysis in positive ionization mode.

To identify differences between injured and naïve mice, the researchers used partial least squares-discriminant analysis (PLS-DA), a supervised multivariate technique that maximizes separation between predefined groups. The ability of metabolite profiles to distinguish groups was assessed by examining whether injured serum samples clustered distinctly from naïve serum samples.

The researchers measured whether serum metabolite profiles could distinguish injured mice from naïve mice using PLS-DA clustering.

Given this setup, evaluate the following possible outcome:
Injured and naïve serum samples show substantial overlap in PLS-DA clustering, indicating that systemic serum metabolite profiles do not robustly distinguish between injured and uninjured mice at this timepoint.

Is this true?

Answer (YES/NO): NO